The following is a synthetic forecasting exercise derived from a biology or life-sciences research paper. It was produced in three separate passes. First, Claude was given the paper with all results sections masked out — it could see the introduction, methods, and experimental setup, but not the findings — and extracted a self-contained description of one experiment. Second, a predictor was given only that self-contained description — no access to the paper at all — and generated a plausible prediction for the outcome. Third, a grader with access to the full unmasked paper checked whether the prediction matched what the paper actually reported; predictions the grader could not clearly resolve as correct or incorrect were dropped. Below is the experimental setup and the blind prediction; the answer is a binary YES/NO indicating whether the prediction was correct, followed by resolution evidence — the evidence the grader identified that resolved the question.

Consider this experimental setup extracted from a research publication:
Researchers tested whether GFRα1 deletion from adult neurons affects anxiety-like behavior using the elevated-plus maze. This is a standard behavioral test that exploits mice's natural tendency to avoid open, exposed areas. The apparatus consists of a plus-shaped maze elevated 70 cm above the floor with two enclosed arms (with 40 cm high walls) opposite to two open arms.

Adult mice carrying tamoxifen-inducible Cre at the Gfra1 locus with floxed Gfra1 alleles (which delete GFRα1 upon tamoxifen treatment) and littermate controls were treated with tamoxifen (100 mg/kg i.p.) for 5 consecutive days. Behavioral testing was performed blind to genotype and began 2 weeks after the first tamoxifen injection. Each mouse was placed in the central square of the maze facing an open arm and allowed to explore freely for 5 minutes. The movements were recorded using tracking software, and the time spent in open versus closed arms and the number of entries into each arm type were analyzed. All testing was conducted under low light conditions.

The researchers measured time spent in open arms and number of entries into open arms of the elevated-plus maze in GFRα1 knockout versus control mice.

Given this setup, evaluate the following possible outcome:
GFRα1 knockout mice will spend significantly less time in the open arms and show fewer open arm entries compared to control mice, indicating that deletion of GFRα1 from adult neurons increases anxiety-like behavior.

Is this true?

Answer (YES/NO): NO